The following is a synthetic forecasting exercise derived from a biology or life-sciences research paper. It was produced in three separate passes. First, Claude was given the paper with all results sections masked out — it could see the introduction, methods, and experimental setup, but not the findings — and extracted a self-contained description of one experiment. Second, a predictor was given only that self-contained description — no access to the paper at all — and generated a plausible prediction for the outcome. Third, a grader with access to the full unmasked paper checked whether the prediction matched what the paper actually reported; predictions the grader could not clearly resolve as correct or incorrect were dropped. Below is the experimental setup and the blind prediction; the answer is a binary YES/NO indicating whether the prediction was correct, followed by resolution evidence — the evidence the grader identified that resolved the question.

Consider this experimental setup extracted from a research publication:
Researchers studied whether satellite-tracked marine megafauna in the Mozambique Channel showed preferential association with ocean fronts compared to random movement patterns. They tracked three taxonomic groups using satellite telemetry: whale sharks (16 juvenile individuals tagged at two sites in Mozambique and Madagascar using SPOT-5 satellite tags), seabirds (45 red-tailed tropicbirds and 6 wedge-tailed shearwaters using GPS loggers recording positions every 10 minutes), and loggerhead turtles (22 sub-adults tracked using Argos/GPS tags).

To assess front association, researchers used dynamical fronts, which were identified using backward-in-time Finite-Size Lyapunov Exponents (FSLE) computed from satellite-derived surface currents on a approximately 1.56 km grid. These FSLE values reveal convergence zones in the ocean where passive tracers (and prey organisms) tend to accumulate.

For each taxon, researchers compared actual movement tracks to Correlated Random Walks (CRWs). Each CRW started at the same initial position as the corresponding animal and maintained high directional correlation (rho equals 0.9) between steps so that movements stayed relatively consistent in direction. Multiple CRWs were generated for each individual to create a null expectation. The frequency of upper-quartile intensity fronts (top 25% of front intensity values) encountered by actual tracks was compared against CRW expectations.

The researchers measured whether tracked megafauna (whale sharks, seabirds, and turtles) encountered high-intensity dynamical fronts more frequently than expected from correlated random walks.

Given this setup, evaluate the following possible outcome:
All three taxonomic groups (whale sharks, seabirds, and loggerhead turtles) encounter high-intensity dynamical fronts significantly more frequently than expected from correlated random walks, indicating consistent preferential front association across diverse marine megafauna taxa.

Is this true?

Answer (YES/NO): NO